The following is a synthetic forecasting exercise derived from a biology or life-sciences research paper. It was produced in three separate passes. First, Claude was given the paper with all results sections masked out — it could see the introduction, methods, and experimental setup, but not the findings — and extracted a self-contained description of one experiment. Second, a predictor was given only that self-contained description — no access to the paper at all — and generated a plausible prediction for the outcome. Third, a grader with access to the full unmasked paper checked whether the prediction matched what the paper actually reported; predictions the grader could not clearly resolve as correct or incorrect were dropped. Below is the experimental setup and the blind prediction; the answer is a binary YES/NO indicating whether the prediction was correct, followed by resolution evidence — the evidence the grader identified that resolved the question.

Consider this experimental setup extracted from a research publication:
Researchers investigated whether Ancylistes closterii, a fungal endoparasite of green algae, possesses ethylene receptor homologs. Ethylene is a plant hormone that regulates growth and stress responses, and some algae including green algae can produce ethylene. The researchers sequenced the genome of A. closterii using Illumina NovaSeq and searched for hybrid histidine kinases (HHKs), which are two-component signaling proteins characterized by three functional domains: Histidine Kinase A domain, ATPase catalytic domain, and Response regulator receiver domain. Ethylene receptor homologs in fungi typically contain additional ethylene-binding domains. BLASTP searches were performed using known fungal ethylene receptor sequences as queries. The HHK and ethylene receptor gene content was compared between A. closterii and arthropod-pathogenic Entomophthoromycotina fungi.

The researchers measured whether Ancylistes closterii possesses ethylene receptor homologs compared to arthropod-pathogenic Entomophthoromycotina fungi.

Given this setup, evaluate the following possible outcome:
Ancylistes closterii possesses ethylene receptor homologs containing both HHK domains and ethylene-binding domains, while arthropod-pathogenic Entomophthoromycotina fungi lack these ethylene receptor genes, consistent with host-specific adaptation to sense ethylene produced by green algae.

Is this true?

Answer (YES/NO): NO